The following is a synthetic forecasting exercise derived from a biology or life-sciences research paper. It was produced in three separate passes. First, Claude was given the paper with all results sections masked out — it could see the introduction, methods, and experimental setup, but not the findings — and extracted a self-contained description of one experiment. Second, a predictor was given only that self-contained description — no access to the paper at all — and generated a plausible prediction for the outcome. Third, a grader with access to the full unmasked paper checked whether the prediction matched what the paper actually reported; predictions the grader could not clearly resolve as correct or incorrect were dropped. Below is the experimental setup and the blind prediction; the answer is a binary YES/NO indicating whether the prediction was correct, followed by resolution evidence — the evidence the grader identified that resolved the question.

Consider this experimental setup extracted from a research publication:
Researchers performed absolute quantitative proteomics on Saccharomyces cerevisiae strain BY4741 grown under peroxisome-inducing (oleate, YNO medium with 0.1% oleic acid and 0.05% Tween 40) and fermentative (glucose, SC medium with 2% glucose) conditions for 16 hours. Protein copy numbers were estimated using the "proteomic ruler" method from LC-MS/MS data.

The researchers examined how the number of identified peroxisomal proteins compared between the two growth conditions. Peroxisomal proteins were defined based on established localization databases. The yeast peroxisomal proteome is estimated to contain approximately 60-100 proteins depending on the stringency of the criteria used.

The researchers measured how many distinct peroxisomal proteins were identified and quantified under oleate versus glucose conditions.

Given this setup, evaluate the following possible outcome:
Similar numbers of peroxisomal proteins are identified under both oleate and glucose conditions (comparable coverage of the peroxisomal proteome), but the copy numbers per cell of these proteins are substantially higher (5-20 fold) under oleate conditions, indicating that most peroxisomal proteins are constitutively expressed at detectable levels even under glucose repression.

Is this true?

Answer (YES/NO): NO